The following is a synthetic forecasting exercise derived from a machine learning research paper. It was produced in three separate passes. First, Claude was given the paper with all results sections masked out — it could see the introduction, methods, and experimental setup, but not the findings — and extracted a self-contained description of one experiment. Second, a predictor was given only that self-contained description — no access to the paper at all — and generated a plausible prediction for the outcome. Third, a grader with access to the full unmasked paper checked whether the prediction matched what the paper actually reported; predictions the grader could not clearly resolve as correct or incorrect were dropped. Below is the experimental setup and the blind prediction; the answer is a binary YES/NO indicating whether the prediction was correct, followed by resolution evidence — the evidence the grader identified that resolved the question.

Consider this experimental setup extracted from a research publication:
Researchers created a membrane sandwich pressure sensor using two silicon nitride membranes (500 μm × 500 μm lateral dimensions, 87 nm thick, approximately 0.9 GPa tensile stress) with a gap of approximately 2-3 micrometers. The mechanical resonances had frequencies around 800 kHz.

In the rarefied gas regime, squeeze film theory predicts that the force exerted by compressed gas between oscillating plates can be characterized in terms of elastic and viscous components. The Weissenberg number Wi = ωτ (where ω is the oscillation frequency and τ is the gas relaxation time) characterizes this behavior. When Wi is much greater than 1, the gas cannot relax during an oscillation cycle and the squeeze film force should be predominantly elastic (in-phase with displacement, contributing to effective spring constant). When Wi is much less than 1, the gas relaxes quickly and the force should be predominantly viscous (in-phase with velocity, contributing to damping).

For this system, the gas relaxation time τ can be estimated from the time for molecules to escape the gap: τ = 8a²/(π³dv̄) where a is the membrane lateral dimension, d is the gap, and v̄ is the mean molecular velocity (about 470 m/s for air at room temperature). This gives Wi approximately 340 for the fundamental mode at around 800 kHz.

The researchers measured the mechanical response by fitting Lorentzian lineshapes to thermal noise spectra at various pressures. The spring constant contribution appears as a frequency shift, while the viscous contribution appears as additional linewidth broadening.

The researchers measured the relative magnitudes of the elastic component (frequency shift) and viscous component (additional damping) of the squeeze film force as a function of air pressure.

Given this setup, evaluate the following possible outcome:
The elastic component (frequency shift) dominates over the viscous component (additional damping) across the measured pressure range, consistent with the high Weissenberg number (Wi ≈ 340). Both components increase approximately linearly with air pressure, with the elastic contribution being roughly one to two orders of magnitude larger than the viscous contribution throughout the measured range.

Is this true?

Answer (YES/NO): NO